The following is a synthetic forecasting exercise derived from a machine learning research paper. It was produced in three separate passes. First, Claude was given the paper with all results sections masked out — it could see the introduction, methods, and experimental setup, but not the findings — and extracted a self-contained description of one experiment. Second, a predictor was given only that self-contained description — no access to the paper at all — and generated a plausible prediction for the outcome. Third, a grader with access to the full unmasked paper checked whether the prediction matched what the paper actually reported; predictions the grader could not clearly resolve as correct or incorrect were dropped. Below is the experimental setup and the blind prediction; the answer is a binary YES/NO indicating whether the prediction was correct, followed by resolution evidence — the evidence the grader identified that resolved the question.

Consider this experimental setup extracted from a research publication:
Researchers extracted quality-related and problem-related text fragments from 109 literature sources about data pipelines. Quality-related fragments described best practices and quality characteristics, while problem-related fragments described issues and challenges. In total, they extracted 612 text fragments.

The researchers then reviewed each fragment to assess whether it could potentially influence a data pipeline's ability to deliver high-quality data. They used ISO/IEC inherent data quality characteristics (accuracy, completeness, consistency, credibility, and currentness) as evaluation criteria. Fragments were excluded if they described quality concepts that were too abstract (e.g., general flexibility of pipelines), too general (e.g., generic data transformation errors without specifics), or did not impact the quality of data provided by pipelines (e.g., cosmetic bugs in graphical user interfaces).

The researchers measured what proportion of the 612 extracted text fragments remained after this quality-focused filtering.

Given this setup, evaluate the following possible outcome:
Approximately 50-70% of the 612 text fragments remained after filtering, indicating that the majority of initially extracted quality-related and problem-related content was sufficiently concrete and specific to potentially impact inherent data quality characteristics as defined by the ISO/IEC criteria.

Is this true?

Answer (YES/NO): NO